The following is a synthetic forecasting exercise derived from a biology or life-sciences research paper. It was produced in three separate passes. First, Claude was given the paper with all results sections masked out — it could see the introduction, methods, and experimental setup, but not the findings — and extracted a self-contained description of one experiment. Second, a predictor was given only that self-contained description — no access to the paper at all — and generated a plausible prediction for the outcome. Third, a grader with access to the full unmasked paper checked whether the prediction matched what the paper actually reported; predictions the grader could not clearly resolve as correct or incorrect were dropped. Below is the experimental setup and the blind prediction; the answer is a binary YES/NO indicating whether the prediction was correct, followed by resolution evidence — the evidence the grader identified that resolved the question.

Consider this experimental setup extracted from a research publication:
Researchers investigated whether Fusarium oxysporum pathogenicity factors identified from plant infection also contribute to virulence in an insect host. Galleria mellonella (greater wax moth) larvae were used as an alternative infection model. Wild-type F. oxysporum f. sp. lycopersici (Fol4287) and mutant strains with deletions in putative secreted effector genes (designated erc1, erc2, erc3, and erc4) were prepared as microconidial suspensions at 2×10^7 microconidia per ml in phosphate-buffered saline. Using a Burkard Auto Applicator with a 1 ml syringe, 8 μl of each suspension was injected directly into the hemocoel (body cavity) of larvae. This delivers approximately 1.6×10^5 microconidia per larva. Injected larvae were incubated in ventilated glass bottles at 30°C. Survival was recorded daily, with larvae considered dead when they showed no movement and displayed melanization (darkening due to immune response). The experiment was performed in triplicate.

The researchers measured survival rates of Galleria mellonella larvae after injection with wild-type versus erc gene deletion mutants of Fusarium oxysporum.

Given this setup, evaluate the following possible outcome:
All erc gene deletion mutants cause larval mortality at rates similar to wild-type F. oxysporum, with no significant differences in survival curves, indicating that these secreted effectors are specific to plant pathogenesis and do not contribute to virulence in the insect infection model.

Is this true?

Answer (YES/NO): YES